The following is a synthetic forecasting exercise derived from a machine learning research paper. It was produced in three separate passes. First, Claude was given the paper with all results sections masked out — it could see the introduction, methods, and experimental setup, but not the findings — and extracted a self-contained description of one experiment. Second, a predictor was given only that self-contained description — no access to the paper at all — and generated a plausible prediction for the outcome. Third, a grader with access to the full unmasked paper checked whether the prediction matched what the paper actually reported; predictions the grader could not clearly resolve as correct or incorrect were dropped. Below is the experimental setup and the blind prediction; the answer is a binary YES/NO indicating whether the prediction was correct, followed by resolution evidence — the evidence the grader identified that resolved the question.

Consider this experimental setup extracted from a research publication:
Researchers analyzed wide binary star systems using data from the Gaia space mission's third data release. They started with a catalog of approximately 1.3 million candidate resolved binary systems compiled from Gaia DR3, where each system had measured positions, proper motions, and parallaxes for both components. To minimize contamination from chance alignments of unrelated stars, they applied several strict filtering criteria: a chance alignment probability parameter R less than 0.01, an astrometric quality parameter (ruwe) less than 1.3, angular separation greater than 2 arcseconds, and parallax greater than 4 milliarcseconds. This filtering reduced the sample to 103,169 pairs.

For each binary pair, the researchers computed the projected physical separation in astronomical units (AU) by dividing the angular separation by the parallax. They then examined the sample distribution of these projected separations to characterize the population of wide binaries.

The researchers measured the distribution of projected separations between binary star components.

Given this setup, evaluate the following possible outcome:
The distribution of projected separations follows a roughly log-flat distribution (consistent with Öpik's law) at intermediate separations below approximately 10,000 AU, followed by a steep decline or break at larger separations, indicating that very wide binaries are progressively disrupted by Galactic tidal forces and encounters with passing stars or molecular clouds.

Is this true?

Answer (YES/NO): NO